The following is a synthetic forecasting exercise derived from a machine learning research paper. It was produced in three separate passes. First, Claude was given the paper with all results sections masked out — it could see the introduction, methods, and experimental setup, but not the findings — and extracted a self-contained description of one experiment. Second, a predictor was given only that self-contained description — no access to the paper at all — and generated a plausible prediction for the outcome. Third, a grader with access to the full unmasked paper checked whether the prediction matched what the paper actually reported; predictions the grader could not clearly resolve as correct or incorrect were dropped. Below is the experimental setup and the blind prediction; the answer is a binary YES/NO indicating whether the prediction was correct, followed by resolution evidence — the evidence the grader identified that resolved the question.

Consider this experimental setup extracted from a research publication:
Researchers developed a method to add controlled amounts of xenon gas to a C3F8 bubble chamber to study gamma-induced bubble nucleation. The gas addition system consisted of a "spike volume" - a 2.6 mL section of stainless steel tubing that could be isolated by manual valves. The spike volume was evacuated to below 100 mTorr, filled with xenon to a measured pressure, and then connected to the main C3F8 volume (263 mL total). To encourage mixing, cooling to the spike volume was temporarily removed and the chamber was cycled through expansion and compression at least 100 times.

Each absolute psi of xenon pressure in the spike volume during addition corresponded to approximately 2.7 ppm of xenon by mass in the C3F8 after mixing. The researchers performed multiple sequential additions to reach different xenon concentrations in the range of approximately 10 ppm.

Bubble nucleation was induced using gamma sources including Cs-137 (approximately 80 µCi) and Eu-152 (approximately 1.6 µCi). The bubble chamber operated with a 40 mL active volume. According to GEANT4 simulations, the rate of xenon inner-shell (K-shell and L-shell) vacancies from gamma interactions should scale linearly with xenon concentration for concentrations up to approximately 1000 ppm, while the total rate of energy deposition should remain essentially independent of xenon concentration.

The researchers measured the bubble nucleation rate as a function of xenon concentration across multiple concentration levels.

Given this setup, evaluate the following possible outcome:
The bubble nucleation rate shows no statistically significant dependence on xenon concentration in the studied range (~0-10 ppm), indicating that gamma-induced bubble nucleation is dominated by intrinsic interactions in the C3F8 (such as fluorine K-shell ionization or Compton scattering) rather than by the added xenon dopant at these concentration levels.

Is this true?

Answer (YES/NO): NO